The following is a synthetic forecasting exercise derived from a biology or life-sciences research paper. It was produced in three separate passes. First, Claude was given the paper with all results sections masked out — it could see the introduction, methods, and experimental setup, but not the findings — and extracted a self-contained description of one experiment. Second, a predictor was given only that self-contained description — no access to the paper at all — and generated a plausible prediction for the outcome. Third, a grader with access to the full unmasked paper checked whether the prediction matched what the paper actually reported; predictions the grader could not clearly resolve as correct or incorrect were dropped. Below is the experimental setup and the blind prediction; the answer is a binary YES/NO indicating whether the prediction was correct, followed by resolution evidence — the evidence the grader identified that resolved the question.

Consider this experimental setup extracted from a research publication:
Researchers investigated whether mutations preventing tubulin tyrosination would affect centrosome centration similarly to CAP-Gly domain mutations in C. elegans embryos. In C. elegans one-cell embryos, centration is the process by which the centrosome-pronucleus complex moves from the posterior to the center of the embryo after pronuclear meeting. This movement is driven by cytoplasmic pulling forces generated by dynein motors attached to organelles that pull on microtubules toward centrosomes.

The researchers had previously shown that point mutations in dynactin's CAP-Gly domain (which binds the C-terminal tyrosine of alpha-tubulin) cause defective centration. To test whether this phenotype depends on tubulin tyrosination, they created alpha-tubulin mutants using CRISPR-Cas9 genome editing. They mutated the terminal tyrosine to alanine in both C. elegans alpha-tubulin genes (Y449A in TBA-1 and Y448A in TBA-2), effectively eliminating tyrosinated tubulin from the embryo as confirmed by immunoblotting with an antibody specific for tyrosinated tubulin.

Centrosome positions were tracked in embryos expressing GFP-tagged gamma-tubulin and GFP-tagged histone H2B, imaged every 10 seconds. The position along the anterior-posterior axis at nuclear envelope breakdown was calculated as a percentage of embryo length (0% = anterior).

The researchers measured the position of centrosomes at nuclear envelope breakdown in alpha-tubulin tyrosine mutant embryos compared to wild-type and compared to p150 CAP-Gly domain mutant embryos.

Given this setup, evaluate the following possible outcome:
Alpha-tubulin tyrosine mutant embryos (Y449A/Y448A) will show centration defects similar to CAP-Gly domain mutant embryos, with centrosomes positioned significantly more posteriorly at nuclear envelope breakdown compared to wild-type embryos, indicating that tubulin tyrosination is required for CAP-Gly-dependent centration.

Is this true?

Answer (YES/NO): YES